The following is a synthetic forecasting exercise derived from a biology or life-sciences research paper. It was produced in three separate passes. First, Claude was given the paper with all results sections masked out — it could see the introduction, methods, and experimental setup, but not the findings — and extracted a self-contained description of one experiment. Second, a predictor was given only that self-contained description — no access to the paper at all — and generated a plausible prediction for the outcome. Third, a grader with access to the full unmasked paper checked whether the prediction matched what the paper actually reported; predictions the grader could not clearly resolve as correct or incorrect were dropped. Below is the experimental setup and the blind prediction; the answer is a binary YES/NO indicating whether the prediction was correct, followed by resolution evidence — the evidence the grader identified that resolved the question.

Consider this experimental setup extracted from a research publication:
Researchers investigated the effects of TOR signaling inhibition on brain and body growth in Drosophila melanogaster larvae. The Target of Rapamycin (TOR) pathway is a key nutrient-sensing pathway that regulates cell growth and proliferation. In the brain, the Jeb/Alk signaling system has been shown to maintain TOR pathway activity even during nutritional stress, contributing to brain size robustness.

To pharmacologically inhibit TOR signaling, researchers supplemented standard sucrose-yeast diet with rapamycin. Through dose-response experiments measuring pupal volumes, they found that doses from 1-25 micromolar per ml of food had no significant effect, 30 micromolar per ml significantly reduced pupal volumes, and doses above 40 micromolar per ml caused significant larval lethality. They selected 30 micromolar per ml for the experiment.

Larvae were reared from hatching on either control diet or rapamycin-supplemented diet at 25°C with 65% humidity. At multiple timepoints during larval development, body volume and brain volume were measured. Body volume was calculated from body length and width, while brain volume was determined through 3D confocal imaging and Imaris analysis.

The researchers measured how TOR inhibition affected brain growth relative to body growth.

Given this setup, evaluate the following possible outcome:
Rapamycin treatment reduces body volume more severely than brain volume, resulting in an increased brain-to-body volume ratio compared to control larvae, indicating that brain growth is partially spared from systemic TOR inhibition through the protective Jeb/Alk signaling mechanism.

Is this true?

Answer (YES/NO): NO